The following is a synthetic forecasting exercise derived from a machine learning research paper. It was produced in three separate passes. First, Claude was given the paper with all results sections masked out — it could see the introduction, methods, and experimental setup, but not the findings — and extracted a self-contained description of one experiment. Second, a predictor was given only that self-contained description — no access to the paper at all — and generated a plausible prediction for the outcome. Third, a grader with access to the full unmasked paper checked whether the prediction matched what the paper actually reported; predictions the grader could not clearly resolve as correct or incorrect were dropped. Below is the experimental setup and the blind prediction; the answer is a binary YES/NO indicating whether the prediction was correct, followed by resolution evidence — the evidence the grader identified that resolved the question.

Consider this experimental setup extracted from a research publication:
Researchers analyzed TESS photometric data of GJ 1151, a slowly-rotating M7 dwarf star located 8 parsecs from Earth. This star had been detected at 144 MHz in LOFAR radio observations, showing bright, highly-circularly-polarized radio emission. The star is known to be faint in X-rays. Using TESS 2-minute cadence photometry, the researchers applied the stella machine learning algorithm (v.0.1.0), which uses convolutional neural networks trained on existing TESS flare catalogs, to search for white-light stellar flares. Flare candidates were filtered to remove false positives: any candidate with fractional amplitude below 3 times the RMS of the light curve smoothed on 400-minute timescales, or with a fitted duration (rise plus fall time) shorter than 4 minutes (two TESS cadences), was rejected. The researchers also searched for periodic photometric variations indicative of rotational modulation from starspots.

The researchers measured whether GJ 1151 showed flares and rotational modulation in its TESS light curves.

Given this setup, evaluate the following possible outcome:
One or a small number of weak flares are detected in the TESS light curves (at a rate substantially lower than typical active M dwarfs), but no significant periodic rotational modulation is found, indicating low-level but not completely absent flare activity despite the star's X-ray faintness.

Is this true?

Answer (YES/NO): NO